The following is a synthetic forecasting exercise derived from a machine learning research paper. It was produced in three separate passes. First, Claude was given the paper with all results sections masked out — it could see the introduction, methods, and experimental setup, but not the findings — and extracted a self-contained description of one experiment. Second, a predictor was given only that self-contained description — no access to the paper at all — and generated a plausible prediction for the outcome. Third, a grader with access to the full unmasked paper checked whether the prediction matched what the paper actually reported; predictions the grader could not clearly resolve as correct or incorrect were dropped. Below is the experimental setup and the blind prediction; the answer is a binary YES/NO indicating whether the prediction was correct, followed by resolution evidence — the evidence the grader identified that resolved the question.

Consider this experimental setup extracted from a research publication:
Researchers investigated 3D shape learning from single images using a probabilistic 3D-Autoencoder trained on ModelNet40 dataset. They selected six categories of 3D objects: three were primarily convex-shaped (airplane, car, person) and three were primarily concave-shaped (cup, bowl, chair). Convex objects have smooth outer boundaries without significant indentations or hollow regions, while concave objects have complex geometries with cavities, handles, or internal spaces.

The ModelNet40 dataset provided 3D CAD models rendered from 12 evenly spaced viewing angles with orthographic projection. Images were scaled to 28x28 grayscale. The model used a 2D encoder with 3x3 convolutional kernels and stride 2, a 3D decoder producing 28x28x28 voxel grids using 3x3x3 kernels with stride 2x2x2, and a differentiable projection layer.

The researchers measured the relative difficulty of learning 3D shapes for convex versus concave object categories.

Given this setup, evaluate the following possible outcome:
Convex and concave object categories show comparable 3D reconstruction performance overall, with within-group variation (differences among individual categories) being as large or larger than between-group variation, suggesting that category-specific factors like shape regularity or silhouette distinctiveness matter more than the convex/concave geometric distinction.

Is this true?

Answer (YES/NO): NO